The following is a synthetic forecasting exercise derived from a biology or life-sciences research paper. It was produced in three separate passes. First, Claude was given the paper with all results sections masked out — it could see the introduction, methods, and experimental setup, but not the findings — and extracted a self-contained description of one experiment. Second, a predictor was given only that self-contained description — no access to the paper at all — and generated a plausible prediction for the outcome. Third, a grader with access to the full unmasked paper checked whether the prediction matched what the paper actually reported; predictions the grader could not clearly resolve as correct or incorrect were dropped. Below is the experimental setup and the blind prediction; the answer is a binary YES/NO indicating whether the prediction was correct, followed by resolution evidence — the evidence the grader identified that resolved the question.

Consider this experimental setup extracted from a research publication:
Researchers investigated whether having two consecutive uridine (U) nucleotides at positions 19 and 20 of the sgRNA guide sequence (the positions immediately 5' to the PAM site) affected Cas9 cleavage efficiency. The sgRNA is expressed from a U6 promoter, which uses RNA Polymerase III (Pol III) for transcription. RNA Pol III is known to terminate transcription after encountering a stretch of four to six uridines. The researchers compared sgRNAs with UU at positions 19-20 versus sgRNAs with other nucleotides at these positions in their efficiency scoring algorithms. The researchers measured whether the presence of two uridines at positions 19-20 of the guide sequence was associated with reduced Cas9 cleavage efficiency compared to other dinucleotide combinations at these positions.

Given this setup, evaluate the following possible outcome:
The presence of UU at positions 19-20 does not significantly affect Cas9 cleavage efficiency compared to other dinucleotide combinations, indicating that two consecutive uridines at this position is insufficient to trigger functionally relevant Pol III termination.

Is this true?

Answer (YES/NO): NO